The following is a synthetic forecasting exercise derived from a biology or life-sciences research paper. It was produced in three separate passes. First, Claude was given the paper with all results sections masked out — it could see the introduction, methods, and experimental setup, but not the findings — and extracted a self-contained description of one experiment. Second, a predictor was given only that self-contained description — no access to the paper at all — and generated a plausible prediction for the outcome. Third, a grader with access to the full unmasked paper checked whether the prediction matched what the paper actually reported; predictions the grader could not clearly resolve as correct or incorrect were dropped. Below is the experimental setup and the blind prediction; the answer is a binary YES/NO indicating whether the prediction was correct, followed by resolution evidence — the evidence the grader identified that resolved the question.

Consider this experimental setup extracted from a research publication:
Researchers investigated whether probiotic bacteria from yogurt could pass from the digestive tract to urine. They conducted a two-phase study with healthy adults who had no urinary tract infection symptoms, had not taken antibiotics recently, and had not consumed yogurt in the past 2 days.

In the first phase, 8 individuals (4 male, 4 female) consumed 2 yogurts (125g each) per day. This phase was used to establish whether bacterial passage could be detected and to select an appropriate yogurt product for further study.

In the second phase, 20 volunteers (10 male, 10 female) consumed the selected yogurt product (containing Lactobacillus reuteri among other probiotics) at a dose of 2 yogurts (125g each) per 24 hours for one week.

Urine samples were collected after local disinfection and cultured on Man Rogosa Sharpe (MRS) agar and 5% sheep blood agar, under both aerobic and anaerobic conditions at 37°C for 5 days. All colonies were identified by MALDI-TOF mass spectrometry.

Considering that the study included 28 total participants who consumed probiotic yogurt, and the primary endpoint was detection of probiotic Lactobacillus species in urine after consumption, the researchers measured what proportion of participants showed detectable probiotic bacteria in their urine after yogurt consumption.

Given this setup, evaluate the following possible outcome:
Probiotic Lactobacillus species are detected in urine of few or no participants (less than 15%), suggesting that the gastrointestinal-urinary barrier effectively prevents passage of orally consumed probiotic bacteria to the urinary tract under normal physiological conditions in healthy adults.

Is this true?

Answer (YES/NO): NO